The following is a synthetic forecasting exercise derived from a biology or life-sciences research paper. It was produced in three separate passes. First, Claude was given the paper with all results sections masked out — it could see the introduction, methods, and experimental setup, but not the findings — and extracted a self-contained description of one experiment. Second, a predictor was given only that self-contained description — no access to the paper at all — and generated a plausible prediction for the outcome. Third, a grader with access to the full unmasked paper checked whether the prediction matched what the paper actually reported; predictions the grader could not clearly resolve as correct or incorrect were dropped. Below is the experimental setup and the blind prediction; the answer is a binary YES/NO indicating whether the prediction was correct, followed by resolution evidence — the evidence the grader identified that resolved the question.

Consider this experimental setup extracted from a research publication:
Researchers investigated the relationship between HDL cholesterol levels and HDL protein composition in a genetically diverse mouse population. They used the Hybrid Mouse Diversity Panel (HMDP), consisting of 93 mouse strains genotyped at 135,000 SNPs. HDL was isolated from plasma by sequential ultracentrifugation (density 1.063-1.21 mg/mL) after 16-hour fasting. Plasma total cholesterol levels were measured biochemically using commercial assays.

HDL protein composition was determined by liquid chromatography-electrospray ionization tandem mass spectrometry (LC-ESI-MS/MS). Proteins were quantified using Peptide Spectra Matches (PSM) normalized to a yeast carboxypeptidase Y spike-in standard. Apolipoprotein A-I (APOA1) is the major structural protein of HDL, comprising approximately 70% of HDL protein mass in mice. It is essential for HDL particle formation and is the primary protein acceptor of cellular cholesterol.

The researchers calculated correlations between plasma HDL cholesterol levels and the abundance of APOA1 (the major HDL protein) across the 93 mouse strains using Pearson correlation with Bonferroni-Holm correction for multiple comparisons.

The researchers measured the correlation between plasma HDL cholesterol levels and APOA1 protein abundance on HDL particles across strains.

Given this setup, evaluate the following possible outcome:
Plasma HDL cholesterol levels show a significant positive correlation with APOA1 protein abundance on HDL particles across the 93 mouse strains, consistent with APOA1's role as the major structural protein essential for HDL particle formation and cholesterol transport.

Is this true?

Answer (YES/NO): NO